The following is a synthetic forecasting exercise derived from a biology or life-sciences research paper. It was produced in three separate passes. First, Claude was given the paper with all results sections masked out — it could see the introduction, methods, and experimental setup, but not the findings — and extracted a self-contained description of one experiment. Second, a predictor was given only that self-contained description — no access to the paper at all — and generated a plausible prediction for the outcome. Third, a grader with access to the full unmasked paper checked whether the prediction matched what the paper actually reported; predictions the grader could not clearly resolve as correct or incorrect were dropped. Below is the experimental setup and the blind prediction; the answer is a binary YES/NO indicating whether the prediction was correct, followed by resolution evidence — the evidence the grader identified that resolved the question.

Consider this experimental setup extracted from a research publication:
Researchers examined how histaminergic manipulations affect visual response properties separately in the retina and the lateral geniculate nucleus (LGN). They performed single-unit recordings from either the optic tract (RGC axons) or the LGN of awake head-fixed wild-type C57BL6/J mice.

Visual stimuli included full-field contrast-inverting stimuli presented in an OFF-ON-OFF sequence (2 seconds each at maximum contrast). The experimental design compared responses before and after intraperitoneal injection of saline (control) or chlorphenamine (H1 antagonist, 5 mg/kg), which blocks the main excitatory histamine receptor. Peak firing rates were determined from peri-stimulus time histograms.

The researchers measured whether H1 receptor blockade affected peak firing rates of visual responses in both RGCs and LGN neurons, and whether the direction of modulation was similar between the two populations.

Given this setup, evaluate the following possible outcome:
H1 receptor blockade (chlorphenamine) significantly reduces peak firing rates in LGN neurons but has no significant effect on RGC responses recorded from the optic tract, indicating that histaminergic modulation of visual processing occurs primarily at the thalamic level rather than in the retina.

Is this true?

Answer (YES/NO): NO